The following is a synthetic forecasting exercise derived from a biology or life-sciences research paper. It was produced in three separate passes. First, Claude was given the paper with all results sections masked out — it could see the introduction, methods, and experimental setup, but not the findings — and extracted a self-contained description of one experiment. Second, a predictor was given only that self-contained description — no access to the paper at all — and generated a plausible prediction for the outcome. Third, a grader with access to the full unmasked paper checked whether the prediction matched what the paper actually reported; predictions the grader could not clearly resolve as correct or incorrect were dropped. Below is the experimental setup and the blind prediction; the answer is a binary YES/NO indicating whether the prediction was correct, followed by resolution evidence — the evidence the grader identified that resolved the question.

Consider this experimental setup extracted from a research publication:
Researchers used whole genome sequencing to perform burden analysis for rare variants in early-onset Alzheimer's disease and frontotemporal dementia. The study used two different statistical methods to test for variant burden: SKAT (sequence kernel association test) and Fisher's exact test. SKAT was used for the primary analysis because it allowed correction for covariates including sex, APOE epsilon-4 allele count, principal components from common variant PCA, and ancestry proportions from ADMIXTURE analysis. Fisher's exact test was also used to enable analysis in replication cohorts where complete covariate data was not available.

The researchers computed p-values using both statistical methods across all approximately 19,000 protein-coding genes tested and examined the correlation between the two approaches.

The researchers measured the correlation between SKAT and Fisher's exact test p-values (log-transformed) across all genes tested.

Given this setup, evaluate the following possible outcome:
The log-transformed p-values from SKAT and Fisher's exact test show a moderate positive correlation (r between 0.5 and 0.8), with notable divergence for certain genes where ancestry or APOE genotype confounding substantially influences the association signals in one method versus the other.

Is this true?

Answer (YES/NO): NO